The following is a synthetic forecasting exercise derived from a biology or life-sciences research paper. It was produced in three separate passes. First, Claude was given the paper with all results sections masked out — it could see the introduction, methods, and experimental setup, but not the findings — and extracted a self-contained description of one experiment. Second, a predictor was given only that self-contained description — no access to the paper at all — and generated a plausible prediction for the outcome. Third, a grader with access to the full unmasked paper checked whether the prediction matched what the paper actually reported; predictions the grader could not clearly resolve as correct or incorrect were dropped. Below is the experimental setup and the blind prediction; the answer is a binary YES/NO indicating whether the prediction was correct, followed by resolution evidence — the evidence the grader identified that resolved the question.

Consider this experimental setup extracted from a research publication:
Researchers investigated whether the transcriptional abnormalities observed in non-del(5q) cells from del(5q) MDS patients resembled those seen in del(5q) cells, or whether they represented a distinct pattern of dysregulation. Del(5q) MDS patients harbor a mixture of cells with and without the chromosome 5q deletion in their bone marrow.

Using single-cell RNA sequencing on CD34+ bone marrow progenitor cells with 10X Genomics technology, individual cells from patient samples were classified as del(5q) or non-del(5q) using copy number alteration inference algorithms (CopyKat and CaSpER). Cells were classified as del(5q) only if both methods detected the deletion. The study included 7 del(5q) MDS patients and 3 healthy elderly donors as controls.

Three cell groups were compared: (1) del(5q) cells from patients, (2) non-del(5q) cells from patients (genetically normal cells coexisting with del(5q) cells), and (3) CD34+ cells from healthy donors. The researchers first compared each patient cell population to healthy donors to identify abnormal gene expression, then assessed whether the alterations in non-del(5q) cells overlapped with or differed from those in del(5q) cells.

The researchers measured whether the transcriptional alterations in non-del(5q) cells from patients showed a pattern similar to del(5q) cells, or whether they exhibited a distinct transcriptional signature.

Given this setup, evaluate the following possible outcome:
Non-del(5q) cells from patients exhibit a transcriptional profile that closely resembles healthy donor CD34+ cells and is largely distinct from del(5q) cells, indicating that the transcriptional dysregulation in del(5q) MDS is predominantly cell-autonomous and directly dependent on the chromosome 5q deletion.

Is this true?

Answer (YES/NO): NO